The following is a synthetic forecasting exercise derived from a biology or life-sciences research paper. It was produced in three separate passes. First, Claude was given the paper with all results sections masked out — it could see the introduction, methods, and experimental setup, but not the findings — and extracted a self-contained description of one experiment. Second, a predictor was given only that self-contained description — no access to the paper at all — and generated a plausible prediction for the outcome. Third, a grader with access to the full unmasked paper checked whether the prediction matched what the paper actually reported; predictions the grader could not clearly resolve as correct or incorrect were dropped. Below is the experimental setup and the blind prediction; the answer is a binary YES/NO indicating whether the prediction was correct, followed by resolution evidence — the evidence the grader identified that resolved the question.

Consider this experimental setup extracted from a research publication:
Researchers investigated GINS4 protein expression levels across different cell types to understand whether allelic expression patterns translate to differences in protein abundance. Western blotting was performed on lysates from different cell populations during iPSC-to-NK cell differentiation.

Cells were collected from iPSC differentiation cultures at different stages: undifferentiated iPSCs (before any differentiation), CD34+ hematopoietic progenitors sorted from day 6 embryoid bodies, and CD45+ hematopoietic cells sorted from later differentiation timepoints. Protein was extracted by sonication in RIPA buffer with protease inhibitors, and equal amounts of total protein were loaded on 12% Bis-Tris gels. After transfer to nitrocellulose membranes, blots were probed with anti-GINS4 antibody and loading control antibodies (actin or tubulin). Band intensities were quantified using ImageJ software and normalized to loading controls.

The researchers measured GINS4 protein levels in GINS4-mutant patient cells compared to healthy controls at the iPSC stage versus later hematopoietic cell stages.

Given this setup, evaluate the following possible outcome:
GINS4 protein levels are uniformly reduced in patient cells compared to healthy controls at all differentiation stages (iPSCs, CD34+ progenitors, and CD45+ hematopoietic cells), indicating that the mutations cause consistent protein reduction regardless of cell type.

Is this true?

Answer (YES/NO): NO